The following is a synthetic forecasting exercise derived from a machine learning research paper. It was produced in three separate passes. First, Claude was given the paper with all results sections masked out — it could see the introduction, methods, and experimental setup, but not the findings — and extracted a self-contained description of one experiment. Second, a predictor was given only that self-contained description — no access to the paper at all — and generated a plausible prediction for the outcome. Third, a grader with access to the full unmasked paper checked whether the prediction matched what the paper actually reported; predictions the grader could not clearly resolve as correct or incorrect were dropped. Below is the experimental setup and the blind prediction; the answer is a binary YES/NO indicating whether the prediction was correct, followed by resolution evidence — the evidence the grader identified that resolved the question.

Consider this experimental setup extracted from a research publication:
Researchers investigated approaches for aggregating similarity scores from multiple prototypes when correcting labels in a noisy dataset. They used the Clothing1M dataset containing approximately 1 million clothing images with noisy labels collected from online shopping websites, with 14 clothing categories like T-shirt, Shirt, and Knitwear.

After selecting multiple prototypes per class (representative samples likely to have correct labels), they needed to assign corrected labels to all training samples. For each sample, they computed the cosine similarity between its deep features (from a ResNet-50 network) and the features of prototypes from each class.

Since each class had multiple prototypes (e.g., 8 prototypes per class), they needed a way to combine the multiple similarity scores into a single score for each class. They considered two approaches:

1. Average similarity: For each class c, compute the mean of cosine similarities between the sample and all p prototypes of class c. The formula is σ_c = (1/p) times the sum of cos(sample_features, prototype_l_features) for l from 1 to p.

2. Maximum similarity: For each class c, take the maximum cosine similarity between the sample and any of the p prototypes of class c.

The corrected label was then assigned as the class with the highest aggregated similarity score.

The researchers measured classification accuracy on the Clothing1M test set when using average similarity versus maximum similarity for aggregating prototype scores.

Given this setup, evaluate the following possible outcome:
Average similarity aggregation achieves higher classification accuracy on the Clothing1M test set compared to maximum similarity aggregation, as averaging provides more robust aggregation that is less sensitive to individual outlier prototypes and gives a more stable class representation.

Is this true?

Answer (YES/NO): YES